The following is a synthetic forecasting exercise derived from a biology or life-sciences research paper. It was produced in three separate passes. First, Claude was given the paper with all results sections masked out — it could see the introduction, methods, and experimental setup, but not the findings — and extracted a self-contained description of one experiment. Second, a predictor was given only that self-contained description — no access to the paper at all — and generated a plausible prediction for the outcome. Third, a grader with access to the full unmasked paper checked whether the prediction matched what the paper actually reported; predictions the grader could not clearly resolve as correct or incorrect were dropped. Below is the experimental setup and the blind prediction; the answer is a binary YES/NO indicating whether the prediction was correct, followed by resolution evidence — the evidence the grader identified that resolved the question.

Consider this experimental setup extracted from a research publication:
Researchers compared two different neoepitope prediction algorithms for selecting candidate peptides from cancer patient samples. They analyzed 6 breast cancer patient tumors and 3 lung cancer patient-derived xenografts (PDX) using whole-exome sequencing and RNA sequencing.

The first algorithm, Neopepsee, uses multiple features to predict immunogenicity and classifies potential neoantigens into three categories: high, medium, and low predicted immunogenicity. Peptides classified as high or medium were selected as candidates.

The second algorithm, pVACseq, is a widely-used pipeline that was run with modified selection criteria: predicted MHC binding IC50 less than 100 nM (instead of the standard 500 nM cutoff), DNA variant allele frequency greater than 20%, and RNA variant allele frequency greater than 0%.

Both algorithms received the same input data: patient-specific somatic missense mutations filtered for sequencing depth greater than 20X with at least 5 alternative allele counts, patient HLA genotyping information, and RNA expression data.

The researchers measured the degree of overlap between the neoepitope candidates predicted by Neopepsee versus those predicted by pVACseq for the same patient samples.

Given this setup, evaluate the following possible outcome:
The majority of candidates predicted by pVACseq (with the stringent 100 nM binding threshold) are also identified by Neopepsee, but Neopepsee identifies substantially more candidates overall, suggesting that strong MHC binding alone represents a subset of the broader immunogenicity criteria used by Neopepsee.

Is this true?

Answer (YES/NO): NO